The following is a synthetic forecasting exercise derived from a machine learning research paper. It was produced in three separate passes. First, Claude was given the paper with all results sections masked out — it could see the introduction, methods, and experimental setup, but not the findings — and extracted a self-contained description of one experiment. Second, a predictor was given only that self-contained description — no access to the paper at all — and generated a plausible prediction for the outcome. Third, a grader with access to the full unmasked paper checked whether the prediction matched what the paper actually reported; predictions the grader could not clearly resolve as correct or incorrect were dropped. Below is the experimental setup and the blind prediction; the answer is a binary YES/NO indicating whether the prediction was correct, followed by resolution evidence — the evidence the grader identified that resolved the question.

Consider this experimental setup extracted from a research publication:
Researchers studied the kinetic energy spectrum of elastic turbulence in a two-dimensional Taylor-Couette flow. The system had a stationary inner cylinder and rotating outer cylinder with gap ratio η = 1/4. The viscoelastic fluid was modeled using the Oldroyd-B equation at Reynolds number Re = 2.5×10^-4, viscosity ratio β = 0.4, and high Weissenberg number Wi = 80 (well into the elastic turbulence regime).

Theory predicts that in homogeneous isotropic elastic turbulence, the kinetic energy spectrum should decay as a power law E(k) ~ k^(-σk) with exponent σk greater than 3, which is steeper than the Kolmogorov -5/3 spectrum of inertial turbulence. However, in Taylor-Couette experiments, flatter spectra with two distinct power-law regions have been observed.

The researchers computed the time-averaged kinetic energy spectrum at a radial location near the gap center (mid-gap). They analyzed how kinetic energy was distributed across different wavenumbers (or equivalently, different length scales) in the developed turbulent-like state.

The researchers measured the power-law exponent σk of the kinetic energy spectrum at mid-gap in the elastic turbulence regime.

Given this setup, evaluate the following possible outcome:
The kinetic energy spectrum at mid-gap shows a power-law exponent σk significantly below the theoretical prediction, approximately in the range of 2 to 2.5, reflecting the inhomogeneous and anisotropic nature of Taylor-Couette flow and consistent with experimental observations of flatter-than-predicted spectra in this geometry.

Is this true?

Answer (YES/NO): NO